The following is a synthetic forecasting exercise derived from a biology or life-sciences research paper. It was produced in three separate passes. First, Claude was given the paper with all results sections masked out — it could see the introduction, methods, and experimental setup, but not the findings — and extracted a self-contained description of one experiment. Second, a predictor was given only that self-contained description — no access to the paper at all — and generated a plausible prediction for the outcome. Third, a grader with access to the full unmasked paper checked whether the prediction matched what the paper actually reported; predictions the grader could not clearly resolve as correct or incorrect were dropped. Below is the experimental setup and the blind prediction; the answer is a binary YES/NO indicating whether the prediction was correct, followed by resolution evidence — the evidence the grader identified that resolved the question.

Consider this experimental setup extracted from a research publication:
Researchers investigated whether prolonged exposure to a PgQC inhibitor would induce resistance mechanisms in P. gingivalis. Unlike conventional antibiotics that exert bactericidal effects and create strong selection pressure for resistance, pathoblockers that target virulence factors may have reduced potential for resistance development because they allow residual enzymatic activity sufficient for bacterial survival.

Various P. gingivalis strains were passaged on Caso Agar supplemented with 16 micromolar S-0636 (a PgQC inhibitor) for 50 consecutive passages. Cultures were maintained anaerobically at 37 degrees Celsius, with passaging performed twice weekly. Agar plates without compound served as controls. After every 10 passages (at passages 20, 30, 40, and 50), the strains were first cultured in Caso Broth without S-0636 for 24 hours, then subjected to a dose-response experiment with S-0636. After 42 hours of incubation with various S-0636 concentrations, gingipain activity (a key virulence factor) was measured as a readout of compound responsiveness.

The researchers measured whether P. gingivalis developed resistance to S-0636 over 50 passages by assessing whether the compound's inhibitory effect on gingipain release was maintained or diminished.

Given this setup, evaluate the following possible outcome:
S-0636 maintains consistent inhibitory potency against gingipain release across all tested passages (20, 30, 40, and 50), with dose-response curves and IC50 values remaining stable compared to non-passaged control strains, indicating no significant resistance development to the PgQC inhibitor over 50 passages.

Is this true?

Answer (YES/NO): YES